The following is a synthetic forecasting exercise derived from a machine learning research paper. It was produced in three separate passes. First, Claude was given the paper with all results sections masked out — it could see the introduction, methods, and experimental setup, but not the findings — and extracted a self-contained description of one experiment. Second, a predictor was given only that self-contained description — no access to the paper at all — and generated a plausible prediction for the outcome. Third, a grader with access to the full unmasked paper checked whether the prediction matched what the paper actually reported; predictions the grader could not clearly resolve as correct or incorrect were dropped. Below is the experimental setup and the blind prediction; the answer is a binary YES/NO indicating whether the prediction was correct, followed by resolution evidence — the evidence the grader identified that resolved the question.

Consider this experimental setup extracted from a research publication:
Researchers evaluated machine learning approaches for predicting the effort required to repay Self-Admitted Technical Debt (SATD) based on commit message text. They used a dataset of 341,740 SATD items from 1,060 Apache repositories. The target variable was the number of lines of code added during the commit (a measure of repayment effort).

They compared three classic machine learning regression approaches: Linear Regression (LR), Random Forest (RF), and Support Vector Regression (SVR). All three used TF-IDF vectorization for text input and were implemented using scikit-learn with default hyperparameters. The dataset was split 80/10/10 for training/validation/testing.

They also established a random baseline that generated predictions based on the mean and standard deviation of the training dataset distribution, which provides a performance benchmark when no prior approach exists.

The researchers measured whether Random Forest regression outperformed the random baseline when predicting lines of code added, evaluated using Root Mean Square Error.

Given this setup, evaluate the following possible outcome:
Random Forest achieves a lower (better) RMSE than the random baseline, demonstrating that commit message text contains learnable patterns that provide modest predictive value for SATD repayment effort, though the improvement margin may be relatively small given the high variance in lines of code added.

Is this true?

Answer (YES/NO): NO